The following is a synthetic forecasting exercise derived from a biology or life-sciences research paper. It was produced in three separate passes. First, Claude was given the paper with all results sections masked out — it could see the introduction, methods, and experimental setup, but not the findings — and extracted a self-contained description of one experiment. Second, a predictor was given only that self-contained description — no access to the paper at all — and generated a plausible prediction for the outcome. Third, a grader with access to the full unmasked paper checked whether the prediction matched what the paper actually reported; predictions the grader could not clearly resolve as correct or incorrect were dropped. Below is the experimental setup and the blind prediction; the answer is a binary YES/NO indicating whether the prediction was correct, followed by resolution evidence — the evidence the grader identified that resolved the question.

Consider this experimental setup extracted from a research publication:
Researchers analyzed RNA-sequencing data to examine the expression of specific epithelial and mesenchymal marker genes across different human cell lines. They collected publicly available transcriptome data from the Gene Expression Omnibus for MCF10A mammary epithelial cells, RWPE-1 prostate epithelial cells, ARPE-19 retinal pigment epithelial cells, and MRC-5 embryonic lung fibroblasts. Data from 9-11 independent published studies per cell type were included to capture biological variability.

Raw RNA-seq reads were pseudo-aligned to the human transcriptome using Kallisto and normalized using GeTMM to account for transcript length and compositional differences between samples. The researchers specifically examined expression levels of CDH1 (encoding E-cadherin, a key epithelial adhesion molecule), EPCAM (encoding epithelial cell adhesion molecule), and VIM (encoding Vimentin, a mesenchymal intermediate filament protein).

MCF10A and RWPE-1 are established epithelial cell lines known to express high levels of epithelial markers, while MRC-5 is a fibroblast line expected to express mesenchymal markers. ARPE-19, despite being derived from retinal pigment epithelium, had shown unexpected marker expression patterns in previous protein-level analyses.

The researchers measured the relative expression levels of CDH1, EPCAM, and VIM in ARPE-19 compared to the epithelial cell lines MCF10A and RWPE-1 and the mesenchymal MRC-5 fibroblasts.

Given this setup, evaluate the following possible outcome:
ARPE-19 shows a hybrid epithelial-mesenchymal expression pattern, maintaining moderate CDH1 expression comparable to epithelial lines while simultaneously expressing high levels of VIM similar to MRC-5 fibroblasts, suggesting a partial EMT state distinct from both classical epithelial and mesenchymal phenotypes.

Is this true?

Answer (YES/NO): NO